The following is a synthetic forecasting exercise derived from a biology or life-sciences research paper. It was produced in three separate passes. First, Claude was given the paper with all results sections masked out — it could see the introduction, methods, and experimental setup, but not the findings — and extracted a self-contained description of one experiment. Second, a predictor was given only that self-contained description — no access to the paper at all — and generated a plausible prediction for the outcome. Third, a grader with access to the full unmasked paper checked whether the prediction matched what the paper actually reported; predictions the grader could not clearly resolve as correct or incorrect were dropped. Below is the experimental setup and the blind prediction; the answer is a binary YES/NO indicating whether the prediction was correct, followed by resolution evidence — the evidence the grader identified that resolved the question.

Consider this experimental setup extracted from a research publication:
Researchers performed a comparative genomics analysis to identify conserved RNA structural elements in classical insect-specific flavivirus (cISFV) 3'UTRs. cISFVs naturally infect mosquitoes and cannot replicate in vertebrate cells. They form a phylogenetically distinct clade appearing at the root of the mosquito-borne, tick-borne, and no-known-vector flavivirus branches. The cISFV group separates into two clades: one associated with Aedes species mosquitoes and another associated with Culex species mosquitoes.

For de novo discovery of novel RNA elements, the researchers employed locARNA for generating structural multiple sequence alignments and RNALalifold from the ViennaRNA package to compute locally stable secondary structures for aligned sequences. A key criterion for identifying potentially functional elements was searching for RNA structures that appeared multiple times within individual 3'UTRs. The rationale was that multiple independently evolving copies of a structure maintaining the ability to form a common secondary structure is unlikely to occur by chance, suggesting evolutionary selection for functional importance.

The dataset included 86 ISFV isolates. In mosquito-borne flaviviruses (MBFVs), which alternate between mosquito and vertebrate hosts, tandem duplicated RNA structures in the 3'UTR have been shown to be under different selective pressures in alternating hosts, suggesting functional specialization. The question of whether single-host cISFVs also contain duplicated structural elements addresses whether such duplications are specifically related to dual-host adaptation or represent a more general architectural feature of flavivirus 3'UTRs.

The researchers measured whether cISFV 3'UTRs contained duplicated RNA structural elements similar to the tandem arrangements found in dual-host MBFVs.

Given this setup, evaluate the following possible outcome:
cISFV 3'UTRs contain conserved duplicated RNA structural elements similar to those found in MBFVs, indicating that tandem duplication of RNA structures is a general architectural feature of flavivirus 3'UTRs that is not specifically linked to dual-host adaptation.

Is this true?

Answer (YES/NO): NO